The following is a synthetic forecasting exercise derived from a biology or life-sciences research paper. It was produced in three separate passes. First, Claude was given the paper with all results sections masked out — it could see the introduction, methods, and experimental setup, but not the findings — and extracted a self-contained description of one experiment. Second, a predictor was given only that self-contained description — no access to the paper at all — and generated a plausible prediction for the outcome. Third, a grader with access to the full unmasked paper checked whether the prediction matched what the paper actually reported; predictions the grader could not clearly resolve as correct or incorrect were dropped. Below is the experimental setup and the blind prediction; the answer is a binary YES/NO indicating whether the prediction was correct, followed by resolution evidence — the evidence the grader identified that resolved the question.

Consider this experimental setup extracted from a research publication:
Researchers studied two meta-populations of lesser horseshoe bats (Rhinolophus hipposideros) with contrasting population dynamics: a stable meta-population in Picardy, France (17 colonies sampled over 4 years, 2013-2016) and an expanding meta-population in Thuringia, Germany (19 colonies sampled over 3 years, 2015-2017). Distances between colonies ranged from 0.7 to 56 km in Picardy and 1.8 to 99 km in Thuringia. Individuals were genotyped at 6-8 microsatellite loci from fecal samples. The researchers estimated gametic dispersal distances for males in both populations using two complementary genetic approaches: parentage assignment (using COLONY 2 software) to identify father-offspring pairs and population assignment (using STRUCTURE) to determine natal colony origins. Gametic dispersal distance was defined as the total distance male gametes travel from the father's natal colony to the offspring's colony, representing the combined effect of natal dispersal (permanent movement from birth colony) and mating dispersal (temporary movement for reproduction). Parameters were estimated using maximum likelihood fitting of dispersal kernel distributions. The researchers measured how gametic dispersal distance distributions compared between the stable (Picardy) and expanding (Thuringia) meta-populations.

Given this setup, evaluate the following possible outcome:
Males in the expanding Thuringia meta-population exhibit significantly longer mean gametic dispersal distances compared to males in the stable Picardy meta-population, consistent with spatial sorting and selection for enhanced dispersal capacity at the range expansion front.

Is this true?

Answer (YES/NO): NO